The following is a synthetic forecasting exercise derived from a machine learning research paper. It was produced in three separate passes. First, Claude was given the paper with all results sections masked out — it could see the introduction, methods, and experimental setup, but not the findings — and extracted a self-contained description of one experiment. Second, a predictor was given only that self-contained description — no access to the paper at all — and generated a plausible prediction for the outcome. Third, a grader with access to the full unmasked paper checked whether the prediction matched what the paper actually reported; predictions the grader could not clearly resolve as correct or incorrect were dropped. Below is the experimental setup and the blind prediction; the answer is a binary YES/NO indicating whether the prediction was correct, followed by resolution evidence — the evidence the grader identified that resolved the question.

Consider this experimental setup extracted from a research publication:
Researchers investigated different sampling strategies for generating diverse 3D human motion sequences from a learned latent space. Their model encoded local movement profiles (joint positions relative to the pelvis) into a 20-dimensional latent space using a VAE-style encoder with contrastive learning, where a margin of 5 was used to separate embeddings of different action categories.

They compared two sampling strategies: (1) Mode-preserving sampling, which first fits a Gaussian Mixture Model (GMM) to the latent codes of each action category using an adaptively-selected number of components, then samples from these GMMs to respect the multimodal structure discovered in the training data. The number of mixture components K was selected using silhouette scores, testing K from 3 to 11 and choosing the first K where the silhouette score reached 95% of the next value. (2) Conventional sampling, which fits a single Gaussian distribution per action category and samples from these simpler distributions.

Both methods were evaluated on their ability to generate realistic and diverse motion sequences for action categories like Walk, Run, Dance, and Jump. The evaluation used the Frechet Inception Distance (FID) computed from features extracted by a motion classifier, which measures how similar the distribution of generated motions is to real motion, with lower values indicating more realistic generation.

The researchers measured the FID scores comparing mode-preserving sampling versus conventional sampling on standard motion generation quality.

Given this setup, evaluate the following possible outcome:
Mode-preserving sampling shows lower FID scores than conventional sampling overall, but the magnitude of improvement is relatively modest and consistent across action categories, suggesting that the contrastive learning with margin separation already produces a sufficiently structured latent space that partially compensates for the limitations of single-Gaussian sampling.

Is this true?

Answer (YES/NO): NO